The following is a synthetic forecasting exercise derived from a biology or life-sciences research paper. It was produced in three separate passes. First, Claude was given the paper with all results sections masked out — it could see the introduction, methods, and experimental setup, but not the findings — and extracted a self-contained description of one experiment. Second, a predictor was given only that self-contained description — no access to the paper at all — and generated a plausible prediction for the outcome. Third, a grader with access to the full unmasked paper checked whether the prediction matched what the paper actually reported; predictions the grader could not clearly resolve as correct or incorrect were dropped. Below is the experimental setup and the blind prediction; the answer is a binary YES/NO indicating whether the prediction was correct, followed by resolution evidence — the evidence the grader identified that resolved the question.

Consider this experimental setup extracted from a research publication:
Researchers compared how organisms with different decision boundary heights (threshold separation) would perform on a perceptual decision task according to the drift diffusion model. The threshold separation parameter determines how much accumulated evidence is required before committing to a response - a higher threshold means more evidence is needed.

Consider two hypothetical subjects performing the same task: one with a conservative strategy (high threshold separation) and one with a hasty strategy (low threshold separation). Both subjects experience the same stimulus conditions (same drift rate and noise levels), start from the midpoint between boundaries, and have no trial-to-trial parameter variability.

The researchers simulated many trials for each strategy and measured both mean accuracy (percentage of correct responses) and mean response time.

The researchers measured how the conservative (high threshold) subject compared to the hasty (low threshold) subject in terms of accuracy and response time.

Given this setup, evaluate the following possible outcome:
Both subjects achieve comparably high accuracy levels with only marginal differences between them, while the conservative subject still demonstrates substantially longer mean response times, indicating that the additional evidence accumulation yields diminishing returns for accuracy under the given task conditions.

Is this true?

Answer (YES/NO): NO